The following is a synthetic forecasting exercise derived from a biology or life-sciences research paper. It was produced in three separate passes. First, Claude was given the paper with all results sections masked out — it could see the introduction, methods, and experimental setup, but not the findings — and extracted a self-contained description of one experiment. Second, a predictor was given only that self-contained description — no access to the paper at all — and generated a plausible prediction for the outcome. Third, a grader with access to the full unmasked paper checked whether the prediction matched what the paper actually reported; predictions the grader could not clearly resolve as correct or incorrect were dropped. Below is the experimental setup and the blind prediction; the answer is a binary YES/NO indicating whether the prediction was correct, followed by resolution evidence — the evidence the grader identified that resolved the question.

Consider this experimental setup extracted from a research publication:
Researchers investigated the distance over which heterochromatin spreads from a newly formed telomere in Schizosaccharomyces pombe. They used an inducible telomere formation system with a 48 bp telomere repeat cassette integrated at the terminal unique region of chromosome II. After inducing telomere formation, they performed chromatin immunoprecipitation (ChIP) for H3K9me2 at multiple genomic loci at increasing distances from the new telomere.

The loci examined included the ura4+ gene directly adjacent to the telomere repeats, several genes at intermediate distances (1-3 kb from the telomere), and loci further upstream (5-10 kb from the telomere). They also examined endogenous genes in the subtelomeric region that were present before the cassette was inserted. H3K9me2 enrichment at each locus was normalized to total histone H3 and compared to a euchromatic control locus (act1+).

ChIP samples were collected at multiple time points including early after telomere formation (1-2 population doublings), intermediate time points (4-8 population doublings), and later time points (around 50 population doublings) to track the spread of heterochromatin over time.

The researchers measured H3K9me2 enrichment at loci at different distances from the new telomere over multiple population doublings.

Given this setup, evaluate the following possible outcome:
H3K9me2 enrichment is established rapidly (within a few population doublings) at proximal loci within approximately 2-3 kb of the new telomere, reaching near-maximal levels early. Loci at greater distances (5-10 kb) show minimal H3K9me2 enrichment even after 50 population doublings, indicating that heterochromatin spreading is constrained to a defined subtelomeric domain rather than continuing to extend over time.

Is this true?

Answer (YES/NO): NO